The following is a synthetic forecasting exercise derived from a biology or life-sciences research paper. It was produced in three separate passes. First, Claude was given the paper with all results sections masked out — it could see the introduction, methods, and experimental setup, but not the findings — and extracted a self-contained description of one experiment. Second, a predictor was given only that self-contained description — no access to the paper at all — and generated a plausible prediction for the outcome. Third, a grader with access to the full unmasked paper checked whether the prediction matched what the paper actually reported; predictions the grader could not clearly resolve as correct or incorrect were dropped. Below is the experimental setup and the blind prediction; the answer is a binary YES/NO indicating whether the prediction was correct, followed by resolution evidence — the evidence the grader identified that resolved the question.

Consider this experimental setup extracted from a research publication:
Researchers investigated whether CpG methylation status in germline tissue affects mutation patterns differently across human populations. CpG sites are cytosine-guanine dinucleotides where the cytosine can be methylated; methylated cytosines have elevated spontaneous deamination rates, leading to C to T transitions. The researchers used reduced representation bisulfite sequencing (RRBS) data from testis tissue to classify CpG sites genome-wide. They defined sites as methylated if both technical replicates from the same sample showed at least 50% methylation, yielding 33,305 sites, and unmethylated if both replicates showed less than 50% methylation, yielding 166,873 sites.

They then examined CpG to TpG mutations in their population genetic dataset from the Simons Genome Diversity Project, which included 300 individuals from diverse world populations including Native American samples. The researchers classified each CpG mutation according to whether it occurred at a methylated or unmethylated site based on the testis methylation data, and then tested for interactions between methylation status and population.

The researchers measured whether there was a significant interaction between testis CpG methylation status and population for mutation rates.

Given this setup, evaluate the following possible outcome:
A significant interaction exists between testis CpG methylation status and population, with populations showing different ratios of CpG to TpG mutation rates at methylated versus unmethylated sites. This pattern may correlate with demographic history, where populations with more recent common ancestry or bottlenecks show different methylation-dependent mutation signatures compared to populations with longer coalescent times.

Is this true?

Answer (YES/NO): NO